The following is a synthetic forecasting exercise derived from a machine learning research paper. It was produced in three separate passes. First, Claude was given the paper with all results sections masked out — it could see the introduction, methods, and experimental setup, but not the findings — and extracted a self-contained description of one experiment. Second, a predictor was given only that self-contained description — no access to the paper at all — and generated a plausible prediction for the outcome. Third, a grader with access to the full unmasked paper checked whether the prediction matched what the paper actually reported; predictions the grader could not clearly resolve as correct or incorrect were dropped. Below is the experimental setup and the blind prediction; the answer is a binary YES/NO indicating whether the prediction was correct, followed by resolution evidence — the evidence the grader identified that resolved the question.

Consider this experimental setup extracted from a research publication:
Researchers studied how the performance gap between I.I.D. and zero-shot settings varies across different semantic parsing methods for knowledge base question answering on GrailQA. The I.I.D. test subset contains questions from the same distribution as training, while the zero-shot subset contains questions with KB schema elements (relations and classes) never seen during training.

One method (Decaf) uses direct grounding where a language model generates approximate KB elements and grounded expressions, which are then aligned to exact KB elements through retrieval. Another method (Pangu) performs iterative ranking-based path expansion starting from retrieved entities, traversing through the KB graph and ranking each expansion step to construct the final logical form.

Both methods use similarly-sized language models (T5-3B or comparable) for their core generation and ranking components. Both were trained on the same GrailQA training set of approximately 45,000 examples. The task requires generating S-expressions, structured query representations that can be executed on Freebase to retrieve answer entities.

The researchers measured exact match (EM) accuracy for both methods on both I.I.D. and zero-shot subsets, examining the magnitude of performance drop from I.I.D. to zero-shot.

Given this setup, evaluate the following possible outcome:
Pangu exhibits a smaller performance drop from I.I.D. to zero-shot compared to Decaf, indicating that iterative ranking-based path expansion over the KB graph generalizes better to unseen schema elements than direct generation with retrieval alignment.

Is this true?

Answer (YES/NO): YES